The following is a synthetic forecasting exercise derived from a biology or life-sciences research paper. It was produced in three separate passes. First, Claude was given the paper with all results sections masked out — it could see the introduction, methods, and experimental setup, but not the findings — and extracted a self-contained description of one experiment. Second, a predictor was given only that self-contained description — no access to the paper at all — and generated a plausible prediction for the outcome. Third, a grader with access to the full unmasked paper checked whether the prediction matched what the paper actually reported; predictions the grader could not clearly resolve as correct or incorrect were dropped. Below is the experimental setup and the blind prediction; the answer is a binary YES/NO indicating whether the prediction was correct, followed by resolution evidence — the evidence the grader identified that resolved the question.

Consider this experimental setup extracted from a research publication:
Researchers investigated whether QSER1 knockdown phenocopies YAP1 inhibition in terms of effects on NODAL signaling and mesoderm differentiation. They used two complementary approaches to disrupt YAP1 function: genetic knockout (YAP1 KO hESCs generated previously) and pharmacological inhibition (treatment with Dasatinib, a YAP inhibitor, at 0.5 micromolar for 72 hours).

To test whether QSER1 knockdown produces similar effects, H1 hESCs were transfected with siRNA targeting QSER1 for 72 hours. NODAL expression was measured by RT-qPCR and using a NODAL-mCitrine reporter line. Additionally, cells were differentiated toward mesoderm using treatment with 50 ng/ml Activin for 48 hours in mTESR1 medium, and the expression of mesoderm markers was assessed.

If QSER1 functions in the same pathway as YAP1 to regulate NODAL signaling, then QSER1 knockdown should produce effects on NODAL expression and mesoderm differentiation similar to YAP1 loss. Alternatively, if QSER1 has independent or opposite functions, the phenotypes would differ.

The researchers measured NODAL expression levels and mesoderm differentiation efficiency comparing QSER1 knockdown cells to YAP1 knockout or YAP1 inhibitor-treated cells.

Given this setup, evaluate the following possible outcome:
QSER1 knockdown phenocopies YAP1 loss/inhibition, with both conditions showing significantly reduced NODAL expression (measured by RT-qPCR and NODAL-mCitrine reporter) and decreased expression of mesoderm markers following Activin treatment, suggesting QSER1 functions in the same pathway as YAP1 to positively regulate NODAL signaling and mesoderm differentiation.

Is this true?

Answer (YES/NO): NO